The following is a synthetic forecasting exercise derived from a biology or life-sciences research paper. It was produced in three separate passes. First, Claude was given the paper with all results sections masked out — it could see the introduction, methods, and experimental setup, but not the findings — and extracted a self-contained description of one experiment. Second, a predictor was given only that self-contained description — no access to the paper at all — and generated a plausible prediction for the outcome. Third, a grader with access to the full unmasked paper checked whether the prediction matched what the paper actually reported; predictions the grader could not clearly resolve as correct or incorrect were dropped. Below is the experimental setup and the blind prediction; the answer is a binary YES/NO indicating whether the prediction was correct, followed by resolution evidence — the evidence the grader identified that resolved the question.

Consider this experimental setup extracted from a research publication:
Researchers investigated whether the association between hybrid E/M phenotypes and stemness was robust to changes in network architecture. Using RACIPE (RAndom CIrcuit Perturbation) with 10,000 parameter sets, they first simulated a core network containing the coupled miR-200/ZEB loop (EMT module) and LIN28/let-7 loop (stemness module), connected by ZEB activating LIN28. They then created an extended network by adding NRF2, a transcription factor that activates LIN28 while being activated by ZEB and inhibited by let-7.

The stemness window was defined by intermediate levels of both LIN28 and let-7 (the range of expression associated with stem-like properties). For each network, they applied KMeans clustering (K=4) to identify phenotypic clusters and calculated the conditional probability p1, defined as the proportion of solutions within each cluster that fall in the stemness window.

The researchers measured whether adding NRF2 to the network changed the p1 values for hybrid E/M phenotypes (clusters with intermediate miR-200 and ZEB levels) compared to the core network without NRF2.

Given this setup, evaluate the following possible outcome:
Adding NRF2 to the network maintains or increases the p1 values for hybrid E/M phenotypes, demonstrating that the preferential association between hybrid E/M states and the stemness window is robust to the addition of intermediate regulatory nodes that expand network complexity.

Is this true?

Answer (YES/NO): YES